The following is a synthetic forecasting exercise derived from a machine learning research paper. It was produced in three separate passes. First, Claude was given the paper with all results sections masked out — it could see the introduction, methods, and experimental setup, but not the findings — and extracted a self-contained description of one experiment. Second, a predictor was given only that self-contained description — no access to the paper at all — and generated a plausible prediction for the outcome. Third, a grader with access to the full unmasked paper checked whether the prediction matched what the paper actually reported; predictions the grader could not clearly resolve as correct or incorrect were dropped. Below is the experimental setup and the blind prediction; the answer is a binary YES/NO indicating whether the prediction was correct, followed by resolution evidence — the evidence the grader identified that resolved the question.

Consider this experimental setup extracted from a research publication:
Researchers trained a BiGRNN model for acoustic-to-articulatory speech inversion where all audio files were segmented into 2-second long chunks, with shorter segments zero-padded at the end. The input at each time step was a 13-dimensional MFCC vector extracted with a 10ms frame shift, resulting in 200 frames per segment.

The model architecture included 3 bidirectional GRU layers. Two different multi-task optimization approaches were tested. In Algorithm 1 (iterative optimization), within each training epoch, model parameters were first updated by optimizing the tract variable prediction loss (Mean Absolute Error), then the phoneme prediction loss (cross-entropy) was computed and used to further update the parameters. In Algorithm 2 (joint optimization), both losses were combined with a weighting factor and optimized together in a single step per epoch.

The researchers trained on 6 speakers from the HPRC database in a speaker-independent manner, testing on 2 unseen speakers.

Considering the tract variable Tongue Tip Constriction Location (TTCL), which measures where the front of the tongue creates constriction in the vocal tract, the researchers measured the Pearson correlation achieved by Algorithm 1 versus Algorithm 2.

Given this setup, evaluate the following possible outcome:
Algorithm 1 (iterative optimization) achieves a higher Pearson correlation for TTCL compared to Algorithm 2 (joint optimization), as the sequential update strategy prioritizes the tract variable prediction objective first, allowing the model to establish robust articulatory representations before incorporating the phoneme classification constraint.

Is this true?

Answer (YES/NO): YES